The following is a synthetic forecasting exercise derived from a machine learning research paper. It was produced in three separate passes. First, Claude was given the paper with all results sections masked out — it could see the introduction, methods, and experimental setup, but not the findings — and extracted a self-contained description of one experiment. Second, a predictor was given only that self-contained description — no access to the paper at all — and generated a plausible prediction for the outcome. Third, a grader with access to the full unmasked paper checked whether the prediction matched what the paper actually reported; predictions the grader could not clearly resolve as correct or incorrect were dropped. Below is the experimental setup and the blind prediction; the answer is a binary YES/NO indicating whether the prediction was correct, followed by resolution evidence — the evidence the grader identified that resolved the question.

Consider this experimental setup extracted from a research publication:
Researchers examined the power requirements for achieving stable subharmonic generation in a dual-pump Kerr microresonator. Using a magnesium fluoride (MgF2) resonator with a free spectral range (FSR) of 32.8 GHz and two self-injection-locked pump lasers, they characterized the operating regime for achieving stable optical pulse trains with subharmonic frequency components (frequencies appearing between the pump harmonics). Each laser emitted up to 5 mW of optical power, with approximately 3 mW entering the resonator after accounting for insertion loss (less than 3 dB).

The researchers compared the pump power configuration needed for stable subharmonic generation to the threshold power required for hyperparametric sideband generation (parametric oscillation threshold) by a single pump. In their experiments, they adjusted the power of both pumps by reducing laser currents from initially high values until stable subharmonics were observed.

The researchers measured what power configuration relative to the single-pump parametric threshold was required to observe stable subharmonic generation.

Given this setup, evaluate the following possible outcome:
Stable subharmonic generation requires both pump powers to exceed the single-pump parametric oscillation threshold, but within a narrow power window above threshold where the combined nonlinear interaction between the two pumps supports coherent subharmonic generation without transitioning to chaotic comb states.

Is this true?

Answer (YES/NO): NO